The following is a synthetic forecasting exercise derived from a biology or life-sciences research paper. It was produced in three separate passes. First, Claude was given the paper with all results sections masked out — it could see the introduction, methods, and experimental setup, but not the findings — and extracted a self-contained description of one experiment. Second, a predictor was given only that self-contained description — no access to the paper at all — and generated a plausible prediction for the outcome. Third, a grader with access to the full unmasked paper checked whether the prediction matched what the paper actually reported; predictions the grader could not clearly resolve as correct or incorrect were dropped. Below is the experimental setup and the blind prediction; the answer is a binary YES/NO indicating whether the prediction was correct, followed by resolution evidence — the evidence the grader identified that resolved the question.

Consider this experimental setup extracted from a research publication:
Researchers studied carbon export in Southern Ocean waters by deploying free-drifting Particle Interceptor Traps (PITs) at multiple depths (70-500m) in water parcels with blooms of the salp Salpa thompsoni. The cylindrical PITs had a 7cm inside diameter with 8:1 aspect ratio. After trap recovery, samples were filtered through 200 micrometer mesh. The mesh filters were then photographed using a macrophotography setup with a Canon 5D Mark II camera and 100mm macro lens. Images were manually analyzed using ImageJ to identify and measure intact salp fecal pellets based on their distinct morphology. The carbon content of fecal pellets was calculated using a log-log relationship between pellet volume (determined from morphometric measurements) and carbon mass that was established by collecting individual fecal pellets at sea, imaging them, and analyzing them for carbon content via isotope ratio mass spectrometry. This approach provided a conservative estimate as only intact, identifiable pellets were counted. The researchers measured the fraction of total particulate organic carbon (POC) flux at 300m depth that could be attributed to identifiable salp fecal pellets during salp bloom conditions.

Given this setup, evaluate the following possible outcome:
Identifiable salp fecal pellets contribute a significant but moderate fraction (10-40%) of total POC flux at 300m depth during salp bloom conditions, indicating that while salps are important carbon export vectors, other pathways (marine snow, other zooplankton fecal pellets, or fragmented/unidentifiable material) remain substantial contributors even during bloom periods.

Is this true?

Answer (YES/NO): NO